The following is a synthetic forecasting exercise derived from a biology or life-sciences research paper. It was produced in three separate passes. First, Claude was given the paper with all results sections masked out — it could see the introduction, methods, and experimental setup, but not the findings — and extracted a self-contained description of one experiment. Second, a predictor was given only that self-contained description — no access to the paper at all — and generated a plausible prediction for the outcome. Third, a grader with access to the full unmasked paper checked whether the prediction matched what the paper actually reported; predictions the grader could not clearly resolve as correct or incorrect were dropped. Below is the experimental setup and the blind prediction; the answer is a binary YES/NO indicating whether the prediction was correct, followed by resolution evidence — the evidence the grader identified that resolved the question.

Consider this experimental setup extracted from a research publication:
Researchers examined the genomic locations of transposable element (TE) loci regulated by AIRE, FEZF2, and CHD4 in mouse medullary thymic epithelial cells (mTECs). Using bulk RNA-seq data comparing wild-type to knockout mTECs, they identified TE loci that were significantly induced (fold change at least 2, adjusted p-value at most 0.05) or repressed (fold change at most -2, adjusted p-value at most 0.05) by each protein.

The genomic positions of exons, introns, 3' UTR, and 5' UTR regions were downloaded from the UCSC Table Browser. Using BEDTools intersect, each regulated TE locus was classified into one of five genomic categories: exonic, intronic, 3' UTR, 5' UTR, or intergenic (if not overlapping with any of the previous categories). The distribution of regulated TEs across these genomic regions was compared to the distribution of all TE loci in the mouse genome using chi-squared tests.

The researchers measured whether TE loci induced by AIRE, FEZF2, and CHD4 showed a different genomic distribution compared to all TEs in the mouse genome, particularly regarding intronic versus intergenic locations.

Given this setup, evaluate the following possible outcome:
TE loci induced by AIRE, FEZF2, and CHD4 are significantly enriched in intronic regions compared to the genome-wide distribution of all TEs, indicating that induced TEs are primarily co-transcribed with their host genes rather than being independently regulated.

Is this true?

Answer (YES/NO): NO